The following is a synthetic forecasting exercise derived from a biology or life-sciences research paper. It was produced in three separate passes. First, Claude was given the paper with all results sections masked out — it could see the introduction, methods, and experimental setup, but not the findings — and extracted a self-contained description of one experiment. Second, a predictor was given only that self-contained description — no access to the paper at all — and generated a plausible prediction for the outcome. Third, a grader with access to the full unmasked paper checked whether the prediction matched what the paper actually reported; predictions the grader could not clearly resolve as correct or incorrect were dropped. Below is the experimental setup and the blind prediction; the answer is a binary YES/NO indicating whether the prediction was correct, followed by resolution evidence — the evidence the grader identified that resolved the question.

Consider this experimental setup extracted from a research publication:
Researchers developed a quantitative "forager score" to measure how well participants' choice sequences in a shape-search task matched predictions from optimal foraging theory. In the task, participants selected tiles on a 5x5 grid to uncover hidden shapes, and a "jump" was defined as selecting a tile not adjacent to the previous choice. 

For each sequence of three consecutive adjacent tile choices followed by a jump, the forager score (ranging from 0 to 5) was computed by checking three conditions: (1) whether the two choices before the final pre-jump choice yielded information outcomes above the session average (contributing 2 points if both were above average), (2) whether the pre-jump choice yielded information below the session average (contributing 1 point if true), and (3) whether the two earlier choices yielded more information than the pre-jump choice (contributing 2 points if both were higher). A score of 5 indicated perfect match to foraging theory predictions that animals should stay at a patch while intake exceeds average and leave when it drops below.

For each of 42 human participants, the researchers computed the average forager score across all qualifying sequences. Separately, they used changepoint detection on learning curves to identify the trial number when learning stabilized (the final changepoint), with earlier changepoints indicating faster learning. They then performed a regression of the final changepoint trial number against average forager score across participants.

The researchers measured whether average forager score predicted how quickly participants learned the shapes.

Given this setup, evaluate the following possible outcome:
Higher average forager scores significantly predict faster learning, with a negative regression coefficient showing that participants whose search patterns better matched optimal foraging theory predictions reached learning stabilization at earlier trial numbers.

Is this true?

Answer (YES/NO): YES